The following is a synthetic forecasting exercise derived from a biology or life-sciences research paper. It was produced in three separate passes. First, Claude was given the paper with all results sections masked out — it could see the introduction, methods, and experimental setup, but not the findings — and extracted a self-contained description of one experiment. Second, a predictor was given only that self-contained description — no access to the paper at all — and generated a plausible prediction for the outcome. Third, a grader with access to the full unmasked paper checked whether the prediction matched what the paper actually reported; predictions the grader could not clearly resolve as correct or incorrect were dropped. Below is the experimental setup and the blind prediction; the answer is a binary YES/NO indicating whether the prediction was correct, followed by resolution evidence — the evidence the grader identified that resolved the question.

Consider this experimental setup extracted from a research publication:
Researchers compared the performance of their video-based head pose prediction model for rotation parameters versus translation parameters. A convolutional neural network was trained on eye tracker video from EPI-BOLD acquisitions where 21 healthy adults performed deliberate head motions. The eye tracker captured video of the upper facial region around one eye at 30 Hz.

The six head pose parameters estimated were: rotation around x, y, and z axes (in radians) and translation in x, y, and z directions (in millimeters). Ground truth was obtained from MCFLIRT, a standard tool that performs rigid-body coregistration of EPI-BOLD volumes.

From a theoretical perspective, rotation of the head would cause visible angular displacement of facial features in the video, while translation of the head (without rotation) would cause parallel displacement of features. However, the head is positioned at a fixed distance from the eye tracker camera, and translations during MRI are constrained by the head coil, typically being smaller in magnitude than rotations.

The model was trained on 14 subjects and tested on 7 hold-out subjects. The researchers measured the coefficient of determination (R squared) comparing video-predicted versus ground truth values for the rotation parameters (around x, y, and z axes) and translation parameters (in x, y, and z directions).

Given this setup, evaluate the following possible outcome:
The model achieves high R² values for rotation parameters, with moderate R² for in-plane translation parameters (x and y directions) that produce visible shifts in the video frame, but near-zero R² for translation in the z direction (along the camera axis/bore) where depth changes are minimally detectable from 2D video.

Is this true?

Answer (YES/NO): NO